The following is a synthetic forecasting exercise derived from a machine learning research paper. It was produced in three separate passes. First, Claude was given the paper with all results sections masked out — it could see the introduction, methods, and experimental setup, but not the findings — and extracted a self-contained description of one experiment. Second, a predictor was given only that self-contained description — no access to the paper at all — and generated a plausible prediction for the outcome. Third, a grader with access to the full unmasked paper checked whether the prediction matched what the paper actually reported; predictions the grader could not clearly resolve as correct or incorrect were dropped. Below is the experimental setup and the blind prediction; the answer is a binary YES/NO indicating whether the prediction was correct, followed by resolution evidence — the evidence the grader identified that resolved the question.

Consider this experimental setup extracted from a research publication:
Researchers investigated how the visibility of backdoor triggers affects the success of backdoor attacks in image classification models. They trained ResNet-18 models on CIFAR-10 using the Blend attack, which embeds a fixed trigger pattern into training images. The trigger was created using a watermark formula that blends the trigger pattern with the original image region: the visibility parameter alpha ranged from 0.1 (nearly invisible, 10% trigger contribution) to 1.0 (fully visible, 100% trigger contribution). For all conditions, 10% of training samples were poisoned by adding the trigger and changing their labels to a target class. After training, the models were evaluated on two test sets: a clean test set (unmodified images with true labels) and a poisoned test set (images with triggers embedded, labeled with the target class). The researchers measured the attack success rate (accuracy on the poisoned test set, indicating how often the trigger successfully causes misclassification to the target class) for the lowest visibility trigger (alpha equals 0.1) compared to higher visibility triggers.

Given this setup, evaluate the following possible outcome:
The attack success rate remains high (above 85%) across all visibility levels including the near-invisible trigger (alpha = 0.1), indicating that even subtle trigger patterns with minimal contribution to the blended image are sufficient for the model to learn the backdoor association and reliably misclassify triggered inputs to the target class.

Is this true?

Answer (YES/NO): YES